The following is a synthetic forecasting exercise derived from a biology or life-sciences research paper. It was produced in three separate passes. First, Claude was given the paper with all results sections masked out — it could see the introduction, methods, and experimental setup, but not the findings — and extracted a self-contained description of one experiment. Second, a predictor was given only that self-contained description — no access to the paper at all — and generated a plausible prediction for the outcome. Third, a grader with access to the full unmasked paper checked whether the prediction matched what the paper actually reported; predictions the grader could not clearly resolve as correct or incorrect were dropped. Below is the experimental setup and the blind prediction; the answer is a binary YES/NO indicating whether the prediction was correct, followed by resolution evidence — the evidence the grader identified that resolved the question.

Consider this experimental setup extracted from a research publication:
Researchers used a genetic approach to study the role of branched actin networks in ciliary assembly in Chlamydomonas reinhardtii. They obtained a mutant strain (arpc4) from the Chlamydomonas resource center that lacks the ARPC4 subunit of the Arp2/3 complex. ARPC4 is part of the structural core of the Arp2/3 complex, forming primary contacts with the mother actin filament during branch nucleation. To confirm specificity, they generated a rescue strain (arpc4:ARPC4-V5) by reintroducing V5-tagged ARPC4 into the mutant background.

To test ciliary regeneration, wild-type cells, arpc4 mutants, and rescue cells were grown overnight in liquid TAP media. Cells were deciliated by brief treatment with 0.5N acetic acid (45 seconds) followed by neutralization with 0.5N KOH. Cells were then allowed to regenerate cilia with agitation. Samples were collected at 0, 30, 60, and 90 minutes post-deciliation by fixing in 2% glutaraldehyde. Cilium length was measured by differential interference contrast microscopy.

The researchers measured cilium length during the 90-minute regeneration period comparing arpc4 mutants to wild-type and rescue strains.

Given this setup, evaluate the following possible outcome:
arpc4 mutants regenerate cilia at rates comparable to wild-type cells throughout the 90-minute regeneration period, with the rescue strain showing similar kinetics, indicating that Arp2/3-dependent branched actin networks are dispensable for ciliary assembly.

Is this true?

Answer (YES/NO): NO